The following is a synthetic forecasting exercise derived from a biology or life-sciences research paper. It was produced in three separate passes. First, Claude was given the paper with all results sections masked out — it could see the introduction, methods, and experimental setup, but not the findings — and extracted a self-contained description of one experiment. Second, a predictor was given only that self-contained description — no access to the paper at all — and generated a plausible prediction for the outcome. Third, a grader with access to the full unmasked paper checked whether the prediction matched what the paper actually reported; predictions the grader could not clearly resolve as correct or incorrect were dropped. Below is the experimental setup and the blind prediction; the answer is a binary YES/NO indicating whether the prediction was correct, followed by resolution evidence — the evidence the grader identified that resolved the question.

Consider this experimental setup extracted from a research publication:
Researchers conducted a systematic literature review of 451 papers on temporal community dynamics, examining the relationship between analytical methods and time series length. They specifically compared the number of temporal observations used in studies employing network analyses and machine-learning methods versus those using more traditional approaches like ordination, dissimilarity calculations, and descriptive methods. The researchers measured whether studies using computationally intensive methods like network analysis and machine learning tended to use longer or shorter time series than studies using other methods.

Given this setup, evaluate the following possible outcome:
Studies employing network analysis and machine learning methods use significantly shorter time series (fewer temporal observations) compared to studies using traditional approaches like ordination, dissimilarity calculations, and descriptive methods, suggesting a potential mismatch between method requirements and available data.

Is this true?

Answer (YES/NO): NO